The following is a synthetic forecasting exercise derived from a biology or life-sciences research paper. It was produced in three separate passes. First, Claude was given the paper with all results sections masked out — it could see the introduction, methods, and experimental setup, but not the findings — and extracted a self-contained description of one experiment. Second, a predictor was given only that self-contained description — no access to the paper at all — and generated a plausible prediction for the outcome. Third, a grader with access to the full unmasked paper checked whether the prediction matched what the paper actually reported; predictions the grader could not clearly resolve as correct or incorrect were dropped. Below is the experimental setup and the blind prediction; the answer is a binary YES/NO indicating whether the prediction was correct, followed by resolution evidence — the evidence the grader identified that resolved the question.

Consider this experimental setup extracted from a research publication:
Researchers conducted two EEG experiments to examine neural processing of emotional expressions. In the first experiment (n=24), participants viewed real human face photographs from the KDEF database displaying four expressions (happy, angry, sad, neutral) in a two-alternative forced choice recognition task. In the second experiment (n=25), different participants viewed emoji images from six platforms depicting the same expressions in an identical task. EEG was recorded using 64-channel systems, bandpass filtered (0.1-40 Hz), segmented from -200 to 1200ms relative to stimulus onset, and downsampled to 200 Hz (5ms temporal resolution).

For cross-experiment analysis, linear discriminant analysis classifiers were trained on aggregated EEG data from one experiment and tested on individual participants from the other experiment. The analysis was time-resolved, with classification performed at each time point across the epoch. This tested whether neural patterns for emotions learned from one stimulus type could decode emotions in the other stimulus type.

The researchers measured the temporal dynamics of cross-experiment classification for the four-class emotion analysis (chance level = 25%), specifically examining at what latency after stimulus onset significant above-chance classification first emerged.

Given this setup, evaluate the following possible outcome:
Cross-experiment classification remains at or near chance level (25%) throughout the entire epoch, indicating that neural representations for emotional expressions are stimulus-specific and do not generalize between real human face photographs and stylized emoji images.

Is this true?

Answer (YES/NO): NO